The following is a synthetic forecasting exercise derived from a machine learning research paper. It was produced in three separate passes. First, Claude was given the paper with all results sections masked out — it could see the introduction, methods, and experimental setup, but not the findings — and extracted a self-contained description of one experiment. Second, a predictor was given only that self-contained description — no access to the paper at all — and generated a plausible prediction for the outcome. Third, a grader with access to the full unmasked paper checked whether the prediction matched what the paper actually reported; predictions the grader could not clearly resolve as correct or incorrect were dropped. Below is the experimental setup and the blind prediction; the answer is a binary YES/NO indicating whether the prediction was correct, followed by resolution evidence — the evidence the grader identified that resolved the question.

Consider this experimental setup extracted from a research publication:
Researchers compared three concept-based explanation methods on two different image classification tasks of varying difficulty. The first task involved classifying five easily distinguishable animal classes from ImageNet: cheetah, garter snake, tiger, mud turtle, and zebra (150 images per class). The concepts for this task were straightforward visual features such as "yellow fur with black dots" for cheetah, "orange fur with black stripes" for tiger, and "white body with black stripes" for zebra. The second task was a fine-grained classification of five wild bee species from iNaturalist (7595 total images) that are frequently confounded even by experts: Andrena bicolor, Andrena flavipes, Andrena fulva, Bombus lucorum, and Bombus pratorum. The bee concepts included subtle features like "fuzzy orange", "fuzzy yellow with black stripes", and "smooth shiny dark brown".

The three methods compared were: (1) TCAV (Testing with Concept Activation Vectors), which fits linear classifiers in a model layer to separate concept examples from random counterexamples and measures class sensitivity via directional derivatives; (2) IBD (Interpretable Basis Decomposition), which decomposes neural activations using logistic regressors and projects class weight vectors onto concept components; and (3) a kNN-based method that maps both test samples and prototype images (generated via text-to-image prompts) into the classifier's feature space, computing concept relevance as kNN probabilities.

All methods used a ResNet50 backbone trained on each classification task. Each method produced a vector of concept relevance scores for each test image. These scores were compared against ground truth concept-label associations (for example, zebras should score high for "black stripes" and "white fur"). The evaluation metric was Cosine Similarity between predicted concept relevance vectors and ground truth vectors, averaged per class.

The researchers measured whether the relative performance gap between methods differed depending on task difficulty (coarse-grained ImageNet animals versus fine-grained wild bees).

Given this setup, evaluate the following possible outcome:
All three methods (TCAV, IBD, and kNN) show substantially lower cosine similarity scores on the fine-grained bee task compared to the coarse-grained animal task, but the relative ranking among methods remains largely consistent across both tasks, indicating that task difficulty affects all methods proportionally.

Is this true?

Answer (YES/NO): NO